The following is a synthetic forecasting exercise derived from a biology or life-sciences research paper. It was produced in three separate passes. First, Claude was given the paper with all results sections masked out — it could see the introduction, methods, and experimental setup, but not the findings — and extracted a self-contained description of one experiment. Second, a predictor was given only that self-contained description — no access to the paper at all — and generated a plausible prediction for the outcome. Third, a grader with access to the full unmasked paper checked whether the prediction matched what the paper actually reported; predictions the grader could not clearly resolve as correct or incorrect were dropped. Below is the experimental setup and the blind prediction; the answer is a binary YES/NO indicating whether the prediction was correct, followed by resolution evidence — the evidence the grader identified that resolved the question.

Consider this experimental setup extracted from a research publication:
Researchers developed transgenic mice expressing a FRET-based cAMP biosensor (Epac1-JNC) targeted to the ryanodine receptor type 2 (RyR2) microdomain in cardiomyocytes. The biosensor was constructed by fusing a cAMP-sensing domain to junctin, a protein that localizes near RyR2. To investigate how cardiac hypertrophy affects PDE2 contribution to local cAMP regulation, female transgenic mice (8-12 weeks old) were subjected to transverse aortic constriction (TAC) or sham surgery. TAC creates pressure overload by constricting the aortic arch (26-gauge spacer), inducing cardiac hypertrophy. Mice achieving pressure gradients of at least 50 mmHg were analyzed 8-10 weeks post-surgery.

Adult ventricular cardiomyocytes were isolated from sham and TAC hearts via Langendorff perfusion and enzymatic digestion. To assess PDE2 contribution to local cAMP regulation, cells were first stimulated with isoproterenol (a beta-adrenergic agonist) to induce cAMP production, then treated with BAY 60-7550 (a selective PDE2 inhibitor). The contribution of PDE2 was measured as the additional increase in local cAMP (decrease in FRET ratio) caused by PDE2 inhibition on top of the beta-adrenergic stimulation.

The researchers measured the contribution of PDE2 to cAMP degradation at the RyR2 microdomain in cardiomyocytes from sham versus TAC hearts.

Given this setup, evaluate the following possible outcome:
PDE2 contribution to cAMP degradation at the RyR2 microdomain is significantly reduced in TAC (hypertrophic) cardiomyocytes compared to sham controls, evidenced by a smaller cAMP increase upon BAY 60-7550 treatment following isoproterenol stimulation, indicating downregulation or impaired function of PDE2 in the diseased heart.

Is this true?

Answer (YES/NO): NO